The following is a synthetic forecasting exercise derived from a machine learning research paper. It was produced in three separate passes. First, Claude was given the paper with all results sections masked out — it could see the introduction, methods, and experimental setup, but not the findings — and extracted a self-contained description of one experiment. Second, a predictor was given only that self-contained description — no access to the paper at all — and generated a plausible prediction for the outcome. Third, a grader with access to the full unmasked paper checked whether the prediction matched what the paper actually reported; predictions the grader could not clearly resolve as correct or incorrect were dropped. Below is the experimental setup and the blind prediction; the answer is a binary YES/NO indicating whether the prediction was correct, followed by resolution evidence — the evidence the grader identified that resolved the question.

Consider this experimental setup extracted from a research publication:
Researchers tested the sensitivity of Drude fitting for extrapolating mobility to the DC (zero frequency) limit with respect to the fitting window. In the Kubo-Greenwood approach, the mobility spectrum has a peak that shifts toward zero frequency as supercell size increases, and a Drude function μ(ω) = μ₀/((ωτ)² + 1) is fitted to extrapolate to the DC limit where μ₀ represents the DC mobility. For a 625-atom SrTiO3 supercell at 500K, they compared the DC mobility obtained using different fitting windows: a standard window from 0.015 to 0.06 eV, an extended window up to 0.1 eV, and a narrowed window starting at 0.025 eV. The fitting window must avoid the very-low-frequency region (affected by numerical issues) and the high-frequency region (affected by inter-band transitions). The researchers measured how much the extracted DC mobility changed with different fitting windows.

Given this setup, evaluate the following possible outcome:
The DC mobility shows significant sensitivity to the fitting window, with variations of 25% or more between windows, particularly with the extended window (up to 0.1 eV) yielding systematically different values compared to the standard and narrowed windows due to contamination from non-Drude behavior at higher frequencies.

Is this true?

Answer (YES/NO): NO